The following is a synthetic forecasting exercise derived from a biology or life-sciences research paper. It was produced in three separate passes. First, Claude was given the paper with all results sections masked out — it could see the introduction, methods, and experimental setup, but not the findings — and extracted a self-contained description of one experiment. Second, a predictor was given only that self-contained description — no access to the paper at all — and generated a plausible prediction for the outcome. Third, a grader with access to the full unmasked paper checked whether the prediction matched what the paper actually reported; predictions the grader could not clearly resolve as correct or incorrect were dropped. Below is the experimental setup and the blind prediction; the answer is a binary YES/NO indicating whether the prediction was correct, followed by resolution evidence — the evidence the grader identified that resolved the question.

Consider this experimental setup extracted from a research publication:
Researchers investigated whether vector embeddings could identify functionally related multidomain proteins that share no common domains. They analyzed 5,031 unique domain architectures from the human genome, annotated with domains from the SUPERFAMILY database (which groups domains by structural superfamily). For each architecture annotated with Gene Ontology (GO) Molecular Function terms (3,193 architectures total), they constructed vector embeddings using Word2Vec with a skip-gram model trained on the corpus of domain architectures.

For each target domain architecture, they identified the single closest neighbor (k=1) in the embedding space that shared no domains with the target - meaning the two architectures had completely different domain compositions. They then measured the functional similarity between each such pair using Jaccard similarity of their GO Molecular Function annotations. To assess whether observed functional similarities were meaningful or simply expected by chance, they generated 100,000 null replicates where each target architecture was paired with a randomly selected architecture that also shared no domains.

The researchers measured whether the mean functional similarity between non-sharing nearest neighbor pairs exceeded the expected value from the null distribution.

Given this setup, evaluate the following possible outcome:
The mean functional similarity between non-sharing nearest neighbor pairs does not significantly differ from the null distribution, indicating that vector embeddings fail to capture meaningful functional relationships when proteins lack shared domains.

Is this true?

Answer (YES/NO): NO